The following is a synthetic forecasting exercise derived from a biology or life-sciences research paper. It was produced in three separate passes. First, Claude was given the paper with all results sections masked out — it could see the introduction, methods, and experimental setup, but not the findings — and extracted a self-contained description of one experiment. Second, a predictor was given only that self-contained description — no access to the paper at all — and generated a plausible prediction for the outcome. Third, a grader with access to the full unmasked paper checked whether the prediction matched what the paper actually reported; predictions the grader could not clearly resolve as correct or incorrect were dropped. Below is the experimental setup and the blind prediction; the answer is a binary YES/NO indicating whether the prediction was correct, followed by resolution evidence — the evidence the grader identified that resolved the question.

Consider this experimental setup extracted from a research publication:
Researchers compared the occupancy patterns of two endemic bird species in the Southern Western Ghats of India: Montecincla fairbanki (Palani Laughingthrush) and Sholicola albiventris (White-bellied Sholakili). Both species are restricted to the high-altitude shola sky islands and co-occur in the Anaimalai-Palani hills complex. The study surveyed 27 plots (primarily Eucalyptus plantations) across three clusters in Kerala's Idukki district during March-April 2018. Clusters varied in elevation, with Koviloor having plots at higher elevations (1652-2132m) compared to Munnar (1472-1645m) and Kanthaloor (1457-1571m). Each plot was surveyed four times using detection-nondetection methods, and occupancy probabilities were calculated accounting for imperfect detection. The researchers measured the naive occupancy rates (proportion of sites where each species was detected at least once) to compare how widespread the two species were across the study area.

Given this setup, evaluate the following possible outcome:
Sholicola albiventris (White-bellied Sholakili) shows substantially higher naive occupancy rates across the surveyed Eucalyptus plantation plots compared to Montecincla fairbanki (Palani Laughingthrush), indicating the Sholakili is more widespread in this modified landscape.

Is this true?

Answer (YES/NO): NO